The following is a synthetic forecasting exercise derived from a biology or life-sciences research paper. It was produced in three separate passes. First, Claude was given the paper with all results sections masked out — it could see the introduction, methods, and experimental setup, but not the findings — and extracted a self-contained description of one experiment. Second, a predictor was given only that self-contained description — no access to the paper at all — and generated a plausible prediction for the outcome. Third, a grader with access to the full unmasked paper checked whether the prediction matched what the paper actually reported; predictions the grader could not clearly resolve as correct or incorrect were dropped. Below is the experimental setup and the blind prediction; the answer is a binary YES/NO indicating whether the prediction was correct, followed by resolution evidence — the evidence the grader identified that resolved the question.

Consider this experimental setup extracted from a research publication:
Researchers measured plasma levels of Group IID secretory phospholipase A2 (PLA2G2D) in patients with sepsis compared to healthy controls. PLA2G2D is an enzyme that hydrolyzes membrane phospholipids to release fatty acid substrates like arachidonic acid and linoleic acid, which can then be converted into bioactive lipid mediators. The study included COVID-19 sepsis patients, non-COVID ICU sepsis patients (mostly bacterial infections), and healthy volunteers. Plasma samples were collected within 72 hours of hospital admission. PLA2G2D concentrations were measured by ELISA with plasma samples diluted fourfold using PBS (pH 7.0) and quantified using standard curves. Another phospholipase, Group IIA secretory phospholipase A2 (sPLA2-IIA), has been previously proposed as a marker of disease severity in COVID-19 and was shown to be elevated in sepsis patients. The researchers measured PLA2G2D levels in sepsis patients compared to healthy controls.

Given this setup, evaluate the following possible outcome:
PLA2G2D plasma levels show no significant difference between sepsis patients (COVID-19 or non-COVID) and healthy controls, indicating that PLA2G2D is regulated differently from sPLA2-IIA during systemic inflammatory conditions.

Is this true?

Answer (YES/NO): NO